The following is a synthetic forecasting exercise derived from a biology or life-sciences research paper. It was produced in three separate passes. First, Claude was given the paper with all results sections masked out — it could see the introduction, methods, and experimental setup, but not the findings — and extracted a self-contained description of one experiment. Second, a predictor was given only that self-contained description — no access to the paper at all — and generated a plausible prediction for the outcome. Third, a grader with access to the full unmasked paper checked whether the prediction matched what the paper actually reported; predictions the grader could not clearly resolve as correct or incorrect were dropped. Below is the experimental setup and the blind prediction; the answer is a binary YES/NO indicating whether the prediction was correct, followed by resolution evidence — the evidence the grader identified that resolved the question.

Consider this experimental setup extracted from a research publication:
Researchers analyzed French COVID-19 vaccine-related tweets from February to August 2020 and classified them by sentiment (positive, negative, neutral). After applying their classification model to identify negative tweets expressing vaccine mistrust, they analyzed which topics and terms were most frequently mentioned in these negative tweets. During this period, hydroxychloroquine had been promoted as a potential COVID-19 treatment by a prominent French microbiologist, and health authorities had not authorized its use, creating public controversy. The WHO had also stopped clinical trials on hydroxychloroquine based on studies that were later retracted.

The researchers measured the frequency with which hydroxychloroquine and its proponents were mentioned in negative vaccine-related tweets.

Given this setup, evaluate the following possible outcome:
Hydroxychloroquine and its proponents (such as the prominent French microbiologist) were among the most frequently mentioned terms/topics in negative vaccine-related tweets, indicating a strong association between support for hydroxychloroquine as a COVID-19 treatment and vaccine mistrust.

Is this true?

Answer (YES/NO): YES